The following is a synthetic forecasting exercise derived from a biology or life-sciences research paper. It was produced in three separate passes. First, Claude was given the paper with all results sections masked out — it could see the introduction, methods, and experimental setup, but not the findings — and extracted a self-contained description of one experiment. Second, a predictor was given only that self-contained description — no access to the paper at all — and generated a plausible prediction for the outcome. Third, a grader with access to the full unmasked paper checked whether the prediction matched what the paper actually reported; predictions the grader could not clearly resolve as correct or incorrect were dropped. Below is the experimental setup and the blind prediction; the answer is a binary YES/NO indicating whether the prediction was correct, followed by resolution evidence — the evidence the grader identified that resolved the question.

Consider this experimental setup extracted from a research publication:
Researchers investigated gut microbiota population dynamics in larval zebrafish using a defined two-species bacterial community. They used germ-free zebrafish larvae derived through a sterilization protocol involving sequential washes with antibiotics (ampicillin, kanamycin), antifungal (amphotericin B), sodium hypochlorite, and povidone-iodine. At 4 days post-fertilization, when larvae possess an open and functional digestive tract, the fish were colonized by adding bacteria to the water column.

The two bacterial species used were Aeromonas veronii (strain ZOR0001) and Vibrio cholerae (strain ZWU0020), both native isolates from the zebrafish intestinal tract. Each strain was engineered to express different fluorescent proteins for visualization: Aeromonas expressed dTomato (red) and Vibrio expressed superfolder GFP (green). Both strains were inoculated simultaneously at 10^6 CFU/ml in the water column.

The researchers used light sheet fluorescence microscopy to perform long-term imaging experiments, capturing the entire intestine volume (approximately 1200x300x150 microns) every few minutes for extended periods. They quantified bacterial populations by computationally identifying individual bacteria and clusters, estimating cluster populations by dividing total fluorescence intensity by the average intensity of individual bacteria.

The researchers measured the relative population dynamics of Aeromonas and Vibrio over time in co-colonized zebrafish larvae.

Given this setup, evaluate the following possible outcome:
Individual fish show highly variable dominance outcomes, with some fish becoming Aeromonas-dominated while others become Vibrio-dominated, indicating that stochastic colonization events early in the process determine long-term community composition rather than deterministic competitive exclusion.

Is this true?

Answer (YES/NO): NO